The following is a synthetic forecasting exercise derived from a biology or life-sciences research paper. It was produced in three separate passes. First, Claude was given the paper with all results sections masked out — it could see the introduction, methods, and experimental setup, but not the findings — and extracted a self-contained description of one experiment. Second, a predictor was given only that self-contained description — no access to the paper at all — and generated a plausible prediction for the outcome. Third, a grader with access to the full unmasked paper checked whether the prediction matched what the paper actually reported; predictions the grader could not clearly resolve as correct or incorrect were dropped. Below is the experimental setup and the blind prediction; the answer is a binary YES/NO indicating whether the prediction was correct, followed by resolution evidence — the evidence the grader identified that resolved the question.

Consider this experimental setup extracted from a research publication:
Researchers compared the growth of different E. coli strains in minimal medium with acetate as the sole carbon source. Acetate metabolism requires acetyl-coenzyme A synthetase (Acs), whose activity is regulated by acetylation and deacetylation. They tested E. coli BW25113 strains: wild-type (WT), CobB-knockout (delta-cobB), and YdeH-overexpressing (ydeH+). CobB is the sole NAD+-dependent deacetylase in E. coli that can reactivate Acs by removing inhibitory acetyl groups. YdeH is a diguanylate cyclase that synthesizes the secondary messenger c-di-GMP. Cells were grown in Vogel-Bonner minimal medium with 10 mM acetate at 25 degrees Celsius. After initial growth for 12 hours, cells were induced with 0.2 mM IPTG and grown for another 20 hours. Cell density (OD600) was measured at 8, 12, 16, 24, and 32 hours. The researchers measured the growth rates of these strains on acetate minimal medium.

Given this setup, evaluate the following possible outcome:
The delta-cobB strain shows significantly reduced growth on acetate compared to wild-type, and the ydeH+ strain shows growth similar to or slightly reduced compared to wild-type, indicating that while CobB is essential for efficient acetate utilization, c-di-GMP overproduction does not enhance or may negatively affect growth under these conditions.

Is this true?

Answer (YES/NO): NO